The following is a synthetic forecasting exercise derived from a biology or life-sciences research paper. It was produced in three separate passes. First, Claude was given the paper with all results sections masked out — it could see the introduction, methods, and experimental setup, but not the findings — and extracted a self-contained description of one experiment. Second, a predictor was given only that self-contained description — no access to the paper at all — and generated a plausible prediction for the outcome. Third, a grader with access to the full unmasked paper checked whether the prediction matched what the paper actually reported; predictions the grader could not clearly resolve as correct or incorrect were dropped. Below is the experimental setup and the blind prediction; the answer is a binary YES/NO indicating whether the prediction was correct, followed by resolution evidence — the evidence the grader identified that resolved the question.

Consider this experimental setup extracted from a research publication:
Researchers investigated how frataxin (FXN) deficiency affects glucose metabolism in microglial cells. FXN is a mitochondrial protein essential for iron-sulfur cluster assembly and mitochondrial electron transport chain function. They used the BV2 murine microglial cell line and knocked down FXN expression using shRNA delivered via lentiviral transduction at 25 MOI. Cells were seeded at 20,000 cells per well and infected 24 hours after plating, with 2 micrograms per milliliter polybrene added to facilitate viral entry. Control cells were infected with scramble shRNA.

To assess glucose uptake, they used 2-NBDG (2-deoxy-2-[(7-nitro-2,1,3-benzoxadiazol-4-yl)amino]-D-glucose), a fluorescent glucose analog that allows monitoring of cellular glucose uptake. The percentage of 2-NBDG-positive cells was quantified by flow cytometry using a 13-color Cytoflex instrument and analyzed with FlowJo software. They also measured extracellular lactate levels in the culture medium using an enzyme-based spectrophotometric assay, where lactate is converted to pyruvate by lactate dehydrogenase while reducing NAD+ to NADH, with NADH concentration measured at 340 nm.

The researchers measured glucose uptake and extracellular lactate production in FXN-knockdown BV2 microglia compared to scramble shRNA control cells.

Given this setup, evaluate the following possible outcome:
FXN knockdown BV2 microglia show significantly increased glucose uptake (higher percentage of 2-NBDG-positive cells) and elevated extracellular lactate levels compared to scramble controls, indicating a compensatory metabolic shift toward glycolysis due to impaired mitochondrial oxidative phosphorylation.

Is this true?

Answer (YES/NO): YES